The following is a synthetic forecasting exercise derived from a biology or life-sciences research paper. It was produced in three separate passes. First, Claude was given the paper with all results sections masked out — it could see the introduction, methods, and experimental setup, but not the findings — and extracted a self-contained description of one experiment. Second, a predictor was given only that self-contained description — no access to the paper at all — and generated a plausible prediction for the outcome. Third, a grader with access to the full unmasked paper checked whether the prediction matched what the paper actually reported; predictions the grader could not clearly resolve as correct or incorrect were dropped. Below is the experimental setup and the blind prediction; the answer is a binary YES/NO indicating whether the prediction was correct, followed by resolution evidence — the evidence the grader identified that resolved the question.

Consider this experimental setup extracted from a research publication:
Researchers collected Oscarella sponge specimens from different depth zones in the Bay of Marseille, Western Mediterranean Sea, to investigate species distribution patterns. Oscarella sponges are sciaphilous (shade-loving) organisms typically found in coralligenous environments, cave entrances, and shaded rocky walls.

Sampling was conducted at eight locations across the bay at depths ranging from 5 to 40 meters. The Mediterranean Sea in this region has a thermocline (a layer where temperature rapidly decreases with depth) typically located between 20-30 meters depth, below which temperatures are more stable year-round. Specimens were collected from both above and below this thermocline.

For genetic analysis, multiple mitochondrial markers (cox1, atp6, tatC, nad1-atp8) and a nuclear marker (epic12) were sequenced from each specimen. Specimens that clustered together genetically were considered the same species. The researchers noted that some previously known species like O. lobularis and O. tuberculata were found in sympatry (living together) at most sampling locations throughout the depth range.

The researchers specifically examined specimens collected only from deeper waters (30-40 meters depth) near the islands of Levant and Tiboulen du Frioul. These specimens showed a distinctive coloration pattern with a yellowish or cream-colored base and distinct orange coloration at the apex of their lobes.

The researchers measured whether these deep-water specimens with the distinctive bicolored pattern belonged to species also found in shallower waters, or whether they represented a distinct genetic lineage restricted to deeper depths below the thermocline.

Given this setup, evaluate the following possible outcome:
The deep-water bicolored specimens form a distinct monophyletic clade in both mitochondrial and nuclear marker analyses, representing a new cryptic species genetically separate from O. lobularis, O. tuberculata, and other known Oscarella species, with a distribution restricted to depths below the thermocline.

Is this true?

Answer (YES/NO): YES